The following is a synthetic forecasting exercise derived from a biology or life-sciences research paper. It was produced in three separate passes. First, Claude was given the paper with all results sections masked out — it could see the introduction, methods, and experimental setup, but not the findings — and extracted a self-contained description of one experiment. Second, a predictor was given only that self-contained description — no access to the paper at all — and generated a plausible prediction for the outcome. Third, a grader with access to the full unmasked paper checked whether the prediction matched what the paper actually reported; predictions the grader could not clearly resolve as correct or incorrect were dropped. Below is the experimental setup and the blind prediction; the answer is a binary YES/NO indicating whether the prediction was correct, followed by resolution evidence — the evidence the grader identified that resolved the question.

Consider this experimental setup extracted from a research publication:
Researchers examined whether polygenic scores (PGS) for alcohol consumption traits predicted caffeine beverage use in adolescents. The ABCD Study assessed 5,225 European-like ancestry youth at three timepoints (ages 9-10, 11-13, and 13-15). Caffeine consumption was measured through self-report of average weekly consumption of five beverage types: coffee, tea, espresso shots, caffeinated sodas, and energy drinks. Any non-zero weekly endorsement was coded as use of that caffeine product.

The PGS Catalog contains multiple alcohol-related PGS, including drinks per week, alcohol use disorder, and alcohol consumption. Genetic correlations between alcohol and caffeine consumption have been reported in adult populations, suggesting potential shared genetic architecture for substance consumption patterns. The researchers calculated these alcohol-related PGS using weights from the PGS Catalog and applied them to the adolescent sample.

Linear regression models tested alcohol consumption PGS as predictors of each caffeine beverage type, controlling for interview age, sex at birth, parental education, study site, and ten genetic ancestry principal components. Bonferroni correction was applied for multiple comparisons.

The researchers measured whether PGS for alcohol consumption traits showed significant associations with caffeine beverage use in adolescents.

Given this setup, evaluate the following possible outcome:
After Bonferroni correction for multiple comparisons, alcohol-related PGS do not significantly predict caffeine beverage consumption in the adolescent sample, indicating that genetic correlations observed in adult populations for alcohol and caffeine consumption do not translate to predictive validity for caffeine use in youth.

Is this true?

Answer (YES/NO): YES